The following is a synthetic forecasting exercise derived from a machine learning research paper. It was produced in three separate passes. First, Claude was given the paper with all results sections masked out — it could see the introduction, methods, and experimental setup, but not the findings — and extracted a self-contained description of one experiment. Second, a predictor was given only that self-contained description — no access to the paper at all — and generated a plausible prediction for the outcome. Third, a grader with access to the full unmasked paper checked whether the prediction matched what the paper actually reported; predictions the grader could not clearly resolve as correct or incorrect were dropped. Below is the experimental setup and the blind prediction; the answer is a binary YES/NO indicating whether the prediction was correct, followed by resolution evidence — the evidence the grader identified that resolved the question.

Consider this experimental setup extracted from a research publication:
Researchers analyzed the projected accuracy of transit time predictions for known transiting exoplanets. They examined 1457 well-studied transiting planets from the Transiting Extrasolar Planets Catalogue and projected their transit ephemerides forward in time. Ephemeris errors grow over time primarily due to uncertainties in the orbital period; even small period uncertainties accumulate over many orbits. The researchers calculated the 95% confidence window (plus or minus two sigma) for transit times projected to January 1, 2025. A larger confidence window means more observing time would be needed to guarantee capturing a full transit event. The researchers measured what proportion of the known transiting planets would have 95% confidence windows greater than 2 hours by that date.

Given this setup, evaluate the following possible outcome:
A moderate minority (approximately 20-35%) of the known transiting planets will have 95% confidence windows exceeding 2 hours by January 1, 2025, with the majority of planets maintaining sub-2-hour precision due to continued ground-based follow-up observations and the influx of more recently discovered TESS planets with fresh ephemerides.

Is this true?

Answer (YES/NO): NO